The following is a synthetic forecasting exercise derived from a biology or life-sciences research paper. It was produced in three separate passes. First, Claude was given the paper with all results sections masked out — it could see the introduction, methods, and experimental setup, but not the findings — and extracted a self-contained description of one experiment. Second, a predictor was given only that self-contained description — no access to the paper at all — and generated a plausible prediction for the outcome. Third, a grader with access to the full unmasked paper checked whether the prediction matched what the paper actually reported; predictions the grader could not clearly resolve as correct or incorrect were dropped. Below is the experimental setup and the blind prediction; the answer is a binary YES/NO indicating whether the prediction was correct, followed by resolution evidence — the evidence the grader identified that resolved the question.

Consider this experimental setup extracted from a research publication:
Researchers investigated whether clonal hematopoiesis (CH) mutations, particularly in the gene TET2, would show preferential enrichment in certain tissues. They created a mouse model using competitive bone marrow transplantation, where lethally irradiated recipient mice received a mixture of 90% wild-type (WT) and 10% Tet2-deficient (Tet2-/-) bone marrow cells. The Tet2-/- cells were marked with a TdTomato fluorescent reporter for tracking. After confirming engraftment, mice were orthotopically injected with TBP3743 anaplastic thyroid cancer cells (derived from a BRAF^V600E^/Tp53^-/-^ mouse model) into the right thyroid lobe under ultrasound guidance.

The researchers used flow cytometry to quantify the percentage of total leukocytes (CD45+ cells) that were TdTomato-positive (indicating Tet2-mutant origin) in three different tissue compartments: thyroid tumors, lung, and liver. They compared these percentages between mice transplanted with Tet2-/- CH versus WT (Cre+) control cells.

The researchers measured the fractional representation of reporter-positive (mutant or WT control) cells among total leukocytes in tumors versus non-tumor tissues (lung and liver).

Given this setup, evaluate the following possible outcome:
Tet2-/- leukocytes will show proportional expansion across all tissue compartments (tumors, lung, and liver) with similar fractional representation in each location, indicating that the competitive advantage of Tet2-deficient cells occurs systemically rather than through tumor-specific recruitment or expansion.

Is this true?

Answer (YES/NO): NO